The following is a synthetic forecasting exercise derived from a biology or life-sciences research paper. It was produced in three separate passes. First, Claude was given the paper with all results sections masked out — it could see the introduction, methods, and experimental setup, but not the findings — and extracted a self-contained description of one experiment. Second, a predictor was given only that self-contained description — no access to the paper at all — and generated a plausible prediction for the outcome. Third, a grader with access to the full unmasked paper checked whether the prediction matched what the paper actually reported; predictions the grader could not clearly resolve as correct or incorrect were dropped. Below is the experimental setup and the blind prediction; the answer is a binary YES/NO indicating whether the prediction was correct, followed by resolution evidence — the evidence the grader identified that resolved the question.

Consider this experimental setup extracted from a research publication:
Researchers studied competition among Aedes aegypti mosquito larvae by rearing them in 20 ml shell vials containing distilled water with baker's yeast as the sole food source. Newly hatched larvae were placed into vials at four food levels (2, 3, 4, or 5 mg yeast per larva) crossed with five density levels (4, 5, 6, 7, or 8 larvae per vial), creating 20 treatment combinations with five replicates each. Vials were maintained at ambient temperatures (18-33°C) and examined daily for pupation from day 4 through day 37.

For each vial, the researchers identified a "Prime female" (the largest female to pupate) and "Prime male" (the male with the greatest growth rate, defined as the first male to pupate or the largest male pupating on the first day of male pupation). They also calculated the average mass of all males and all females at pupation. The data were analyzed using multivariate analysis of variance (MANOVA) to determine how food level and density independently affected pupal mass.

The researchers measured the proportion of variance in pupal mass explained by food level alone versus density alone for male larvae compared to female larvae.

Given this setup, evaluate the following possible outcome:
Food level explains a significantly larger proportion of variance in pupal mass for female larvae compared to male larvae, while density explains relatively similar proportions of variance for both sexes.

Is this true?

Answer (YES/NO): NO